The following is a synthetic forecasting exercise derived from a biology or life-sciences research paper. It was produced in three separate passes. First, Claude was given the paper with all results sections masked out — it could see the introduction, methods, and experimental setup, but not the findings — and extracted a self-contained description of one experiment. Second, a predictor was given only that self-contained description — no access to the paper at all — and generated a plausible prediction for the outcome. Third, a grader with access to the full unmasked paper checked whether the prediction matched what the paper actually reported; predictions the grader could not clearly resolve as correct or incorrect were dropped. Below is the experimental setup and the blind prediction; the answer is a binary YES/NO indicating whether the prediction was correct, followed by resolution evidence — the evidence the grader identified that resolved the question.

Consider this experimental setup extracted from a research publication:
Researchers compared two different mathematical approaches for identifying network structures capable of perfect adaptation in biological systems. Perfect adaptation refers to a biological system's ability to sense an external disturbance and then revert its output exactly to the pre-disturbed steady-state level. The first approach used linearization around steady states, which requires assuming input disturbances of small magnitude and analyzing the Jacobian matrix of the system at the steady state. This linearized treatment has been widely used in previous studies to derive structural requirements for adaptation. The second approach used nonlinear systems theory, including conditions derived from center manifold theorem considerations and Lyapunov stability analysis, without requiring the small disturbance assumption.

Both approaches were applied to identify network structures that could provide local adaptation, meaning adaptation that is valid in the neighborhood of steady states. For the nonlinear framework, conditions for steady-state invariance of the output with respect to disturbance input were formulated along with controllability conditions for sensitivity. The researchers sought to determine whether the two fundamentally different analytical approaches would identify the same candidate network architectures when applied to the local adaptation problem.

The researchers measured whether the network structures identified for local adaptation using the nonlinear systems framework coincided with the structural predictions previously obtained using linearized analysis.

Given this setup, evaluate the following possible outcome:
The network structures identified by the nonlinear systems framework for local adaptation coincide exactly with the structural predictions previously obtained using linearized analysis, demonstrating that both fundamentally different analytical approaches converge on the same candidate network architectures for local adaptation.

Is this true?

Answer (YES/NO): YES